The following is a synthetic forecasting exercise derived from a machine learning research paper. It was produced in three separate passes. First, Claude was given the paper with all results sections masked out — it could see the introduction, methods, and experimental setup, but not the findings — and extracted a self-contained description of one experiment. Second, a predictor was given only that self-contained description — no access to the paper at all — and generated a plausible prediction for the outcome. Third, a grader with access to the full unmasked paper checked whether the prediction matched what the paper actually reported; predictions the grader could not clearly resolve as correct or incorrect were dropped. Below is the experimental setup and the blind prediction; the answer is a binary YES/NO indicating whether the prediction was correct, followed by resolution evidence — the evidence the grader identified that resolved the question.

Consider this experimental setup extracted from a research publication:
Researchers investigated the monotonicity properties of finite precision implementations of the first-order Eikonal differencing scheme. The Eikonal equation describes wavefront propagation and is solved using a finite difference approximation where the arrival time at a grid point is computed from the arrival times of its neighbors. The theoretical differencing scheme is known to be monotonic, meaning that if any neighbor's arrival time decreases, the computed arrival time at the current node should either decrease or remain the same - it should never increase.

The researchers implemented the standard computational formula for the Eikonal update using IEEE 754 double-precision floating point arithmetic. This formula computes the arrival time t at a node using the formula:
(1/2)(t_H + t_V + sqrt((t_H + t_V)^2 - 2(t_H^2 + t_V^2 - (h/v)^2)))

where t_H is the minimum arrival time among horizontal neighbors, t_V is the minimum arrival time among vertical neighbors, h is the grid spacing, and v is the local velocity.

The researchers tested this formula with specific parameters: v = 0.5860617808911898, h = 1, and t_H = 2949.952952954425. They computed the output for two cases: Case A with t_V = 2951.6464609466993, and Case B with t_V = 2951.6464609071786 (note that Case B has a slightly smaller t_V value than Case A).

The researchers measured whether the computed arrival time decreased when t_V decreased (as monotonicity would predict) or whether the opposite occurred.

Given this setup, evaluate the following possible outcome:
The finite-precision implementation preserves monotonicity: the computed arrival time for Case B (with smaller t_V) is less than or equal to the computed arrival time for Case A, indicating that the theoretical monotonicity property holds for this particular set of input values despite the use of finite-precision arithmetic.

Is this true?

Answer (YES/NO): NO